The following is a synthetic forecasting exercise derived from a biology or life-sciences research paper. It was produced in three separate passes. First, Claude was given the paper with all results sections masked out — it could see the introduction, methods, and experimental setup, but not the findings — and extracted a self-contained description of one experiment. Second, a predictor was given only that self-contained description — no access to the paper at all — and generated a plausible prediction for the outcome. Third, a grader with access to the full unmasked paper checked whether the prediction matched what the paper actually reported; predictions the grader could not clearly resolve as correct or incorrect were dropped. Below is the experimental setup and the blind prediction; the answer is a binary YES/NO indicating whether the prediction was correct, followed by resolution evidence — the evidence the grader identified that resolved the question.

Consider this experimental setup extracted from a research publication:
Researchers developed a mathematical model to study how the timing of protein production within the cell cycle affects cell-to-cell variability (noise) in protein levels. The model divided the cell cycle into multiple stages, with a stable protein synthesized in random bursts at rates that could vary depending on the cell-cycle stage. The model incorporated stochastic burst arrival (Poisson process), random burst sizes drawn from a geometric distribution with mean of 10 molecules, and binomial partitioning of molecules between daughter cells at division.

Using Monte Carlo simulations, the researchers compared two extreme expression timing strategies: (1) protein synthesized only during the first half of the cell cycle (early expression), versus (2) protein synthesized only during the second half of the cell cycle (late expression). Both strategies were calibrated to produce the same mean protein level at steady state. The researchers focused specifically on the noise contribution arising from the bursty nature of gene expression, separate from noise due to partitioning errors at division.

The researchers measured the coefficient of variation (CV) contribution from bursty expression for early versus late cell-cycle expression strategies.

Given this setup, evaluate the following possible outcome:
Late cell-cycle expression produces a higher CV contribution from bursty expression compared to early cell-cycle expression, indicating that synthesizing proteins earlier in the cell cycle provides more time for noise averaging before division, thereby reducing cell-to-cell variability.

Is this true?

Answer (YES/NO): NO